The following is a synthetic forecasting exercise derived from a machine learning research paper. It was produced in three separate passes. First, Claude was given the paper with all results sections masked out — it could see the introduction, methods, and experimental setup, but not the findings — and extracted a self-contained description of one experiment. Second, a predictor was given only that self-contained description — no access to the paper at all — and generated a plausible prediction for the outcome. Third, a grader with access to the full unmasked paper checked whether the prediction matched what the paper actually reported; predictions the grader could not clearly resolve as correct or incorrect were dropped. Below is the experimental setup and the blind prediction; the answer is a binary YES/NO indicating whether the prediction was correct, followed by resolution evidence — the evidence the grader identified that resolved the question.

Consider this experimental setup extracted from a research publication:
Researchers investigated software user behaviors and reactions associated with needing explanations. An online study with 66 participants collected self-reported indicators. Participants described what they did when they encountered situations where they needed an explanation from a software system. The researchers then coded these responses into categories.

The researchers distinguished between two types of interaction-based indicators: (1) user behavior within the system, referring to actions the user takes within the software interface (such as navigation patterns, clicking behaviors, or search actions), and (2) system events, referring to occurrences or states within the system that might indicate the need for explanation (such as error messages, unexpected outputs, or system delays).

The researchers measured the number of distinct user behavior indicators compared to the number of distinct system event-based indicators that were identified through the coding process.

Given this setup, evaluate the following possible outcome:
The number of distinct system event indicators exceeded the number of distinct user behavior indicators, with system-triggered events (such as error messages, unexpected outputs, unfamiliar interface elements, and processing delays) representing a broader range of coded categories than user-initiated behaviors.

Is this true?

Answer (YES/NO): NO